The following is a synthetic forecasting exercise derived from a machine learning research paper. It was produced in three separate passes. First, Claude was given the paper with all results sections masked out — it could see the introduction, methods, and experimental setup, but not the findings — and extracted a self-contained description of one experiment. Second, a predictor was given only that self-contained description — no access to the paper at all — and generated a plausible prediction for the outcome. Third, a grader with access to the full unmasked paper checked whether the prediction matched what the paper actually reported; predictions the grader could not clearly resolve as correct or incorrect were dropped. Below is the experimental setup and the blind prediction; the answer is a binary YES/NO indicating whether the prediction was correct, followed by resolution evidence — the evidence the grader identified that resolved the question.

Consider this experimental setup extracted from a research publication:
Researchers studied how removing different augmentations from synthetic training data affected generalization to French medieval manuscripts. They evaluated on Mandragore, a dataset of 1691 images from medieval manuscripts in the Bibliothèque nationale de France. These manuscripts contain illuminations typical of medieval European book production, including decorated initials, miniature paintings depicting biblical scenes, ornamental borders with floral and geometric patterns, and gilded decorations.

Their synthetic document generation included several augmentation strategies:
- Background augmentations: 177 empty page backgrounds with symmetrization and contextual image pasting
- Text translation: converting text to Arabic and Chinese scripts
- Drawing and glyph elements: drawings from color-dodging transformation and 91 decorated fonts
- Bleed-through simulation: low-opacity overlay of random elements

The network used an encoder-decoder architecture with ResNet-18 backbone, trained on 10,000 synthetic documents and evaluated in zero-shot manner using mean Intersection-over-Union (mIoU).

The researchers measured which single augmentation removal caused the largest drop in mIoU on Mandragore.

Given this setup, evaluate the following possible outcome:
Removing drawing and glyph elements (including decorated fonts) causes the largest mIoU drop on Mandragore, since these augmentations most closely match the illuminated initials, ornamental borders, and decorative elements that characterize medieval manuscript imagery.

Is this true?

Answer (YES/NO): NO